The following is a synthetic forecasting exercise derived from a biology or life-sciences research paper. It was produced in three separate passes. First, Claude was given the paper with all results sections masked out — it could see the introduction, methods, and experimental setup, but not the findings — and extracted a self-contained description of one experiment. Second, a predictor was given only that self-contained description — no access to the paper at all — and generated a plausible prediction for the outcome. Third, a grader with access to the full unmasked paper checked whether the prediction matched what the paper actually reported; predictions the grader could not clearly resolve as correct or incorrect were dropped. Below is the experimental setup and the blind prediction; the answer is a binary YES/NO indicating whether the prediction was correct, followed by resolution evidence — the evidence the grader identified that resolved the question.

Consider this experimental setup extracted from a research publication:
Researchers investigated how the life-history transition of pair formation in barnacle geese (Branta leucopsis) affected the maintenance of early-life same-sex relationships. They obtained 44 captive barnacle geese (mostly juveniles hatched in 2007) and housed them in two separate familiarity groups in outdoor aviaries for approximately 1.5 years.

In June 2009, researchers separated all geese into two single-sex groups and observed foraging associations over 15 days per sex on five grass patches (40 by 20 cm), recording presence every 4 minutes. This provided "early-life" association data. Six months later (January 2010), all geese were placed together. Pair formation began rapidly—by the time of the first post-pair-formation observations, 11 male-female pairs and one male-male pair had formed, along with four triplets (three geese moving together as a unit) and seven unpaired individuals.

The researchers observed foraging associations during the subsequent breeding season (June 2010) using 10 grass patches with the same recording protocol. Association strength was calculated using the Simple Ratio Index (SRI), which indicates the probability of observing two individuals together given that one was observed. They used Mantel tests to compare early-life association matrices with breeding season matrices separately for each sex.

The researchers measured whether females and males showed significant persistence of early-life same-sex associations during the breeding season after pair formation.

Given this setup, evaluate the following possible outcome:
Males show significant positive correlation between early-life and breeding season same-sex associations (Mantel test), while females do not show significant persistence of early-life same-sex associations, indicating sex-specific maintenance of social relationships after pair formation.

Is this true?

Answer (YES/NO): YES